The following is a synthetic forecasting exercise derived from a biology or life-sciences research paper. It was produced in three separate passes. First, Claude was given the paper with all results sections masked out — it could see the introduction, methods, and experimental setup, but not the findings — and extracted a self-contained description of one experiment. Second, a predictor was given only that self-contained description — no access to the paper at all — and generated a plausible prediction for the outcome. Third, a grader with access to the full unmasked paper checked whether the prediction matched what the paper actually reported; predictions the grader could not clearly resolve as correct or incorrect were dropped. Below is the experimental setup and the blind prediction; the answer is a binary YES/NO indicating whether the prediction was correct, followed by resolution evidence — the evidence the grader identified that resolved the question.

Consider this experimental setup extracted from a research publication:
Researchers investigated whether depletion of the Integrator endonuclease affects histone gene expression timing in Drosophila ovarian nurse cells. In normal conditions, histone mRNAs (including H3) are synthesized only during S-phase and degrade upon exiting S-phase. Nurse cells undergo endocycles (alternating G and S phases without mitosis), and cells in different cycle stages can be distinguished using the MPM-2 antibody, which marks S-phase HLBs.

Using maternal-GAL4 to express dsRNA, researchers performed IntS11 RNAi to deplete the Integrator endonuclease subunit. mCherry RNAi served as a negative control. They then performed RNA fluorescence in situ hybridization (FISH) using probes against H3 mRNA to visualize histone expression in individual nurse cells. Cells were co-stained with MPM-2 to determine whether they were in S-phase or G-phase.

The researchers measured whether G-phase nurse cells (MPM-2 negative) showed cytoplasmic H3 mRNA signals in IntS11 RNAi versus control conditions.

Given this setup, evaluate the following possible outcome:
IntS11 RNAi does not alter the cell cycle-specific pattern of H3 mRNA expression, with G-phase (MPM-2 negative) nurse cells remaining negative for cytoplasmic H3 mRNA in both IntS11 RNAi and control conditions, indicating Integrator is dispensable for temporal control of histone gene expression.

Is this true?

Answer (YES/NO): NO